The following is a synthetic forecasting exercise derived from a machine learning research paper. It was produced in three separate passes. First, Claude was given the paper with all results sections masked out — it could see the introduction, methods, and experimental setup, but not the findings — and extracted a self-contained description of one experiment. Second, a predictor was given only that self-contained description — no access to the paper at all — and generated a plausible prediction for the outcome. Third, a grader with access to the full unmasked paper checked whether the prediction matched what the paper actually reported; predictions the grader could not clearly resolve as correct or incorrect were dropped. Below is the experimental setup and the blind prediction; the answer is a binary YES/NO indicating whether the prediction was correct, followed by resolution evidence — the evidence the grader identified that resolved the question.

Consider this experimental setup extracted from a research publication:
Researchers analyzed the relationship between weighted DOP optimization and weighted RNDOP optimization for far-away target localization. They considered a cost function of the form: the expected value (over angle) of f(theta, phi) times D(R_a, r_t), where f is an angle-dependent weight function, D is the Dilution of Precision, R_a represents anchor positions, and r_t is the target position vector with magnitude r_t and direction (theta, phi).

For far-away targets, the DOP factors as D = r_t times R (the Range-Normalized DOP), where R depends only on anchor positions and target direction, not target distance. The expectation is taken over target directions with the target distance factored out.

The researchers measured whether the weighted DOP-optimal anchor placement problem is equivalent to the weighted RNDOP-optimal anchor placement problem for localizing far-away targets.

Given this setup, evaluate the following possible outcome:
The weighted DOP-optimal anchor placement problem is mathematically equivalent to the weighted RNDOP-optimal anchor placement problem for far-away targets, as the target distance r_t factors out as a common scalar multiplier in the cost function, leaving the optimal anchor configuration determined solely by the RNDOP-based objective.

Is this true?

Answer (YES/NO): YES